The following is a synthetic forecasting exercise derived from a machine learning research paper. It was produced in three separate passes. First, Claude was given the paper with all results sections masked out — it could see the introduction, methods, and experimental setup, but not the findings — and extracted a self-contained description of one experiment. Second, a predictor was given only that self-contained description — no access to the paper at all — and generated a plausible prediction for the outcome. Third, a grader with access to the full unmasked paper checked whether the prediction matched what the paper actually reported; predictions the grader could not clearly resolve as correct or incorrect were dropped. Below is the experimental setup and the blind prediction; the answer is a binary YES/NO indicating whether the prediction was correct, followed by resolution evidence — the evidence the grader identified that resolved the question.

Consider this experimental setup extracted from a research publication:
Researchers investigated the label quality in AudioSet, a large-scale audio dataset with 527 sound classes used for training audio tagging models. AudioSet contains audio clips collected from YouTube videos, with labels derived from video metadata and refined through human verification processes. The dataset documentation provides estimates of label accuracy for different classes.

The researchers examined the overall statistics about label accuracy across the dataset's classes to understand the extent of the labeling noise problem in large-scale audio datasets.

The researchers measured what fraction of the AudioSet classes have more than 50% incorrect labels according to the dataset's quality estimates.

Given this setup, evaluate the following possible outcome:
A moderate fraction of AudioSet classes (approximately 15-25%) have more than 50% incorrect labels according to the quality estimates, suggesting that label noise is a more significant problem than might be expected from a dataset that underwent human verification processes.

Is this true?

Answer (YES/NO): NO